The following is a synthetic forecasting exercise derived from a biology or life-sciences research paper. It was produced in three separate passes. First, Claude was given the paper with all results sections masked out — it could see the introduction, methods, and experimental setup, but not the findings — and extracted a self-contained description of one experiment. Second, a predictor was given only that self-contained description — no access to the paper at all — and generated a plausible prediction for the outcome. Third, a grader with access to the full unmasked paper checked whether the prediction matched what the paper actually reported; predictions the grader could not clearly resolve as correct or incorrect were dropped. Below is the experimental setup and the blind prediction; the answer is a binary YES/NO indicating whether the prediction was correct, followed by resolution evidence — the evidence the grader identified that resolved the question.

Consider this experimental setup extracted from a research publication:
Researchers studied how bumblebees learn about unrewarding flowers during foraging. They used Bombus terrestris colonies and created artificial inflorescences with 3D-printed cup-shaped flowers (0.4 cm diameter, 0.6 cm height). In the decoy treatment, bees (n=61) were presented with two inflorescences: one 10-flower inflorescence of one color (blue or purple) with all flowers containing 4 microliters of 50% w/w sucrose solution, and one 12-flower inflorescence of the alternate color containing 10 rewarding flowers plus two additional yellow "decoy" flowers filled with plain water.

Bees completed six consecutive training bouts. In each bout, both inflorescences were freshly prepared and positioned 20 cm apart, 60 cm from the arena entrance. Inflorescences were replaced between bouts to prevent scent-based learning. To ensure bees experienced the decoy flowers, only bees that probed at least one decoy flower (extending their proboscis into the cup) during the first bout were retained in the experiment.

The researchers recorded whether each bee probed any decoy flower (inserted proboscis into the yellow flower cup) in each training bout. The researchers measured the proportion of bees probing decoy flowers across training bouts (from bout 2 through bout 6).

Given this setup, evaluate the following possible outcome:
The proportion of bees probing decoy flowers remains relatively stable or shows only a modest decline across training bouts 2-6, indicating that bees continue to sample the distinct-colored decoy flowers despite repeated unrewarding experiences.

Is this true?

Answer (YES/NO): NO